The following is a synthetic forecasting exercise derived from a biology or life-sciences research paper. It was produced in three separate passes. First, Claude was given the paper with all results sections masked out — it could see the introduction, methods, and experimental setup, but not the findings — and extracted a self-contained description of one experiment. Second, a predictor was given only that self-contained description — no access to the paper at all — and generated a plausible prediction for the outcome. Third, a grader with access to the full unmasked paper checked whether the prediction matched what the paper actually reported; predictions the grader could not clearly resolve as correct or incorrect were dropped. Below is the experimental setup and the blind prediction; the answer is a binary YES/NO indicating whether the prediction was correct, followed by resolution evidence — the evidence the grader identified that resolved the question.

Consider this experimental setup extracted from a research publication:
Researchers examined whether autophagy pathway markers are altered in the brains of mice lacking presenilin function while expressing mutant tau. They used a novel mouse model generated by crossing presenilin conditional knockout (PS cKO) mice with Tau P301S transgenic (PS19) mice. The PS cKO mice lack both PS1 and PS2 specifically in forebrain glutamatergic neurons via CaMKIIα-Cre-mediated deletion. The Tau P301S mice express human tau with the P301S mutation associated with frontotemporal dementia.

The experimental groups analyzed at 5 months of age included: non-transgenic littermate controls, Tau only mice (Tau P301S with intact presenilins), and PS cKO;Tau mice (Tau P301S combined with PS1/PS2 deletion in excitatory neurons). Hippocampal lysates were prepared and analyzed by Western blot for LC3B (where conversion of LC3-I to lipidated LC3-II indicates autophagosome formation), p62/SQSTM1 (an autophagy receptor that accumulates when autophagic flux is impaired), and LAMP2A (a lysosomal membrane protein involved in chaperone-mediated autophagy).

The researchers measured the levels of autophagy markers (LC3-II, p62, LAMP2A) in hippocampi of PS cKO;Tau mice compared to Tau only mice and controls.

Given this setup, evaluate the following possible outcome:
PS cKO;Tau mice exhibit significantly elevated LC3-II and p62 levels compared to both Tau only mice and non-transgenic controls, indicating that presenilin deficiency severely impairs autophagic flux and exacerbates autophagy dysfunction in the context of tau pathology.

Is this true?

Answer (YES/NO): NO